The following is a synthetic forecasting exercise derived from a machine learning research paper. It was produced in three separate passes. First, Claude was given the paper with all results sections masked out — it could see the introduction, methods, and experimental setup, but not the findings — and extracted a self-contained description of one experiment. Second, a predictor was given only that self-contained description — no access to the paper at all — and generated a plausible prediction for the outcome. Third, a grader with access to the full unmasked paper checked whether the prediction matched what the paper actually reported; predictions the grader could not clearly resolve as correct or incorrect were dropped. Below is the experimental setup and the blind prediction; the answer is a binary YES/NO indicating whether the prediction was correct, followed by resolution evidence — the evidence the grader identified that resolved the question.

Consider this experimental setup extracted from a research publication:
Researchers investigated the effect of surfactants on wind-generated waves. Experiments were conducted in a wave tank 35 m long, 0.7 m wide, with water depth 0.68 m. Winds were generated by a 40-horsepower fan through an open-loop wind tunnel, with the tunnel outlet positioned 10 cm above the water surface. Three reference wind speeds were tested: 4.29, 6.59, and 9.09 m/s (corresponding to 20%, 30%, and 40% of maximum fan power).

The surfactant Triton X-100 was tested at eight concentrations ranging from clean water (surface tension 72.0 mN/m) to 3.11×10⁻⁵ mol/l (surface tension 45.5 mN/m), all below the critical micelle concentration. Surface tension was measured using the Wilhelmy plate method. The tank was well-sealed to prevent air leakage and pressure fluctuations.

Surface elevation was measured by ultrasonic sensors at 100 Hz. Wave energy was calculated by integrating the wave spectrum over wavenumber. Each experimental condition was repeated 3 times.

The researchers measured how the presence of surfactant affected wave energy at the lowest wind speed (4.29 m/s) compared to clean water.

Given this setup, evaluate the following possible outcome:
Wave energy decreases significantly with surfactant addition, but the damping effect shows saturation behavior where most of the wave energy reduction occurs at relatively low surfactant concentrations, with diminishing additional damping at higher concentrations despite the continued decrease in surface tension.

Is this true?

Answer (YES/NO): NO